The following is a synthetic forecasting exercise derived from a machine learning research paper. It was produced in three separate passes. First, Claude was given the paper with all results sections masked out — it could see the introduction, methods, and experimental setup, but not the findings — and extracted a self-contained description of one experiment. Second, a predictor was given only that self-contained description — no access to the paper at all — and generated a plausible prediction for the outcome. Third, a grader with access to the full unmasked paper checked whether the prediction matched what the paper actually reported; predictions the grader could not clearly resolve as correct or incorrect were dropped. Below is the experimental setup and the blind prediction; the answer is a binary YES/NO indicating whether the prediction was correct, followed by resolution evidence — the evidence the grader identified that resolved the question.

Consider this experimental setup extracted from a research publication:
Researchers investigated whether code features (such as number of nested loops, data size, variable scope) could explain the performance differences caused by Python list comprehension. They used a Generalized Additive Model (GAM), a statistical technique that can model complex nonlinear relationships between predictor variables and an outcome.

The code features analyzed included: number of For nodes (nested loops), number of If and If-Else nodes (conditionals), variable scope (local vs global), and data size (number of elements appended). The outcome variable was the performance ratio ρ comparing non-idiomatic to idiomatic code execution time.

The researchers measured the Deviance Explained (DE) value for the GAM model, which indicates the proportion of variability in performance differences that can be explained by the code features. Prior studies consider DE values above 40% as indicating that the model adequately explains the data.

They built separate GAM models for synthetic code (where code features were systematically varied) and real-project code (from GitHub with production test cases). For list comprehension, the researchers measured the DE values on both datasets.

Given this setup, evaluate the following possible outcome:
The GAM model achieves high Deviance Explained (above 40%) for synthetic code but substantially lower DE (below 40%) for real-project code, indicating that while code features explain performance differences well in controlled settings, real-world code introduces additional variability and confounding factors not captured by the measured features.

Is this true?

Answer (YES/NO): YES